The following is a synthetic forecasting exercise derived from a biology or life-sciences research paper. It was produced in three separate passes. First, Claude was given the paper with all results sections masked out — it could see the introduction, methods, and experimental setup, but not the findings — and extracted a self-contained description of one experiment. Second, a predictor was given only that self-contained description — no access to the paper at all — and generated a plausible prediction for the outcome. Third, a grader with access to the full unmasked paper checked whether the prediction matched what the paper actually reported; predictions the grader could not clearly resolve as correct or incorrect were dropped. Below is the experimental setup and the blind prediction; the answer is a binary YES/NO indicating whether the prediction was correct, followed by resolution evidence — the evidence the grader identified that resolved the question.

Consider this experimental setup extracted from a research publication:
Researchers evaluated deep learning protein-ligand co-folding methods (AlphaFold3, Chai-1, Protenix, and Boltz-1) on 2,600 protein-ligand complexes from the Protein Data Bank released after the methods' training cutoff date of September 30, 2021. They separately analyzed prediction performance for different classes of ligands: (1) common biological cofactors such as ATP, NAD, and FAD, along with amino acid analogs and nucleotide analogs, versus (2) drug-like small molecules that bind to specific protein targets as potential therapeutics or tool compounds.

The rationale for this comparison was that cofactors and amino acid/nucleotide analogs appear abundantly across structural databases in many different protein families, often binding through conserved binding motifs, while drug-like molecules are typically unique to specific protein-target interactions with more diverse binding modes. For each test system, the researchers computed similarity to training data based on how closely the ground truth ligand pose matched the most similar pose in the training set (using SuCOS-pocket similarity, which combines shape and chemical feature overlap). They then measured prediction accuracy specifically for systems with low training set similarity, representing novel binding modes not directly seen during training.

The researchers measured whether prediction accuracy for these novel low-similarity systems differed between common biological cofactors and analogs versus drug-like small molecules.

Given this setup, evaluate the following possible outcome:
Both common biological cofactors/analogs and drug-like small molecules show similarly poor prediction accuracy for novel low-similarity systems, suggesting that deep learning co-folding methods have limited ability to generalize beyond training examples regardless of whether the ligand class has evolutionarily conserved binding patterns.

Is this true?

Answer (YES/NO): NO